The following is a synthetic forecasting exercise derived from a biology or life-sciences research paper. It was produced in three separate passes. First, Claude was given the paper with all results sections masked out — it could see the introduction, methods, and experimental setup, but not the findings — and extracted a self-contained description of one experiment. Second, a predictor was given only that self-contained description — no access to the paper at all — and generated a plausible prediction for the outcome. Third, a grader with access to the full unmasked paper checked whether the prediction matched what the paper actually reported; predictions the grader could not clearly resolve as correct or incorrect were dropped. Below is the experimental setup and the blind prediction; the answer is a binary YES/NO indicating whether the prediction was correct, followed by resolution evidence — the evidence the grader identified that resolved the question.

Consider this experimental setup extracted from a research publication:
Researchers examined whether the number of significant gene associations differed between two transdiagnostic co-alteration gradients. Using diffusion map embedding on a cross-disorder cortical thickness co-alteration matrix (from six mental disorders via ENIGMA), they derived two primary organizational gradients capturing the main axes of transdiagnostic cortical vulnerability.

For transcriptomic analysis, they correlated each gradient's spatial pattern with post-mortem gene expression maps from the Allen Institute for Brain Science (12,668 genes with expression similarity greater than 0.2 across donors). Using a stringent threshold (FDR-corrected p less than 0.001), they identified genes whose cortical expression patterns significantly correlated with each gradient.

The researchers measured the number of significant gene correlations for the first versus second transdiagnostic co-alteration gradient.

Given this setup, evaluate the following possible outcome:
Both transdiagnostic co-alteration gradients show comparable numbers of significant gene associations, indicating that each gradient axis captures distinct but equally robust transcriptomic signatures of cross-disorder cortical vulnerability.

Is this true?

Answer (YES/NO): NO